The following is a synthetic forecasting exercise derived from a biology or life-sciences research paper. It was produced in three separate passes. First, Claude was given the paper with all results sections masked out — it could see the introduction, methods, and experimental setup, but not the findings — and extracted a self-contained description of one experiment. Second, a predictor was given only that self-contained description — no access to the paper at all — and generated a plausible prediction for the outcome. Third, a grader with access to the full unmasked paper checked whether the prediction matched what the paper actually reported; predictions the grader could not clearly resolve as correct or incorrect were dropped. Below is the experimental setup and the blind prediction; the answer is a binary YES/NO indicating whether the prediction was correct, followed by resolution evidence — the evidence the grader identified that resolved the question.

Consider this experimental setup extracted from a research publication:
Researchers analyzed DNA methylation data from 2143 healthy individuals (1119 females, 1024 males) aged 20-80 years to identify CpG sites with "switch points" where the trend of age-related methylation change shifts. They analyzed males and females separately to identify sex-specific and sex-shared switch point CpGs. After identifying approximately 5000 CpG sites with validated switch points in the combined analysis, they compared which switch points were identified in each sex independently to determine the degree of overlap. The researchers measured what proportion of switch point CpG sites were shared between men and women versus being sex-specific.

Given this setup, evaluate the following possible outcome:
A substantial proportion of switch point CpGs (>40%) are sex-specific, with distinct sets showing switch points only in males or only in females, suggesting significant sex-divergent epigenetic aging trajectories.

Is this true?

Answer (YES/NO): NO